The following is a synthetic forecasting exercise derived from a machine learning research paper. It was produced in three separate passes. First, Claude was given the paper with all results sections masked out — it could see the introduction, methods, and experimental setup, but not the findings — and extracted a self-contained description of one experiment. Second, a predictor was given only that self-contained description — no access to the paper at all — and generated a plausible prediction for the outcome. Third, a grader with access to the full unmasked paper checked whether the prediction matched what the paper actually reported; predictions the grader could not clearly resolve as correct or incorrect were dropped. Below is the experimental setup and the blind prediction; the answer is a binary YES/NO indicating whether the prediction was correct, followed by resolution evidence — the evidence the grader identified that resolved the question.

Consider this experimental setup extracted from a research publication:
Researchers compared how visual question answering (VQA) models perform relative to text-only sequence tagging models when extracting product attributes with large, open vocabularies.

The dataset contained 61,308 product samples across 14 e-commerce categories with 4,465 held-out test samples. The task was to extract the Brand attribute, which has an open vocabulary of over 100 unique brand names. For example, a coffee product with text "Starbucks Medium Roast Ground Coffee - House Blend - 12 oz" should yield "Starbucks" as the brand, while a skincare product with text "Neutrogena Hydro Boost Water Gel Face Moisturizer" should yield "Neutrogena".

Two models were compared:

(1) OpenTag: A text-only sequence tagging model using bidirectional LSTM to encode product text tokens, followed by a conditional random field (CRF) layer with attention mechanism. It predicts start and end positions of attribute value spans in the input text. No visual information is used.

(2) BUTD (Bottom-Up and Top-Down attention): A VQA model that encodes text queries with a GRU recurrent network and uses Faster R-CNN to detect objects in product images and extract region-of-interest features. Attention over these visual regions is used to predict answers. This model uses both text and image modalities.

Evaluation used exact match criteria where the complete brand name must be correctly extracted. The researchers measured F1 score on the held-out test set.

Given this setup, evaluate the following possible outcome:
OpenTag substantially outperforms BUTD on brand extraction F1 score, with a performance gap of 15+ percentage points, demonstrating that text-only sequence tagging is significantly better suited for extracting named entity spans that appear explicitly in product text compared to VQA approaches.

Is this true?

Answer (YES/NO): NO